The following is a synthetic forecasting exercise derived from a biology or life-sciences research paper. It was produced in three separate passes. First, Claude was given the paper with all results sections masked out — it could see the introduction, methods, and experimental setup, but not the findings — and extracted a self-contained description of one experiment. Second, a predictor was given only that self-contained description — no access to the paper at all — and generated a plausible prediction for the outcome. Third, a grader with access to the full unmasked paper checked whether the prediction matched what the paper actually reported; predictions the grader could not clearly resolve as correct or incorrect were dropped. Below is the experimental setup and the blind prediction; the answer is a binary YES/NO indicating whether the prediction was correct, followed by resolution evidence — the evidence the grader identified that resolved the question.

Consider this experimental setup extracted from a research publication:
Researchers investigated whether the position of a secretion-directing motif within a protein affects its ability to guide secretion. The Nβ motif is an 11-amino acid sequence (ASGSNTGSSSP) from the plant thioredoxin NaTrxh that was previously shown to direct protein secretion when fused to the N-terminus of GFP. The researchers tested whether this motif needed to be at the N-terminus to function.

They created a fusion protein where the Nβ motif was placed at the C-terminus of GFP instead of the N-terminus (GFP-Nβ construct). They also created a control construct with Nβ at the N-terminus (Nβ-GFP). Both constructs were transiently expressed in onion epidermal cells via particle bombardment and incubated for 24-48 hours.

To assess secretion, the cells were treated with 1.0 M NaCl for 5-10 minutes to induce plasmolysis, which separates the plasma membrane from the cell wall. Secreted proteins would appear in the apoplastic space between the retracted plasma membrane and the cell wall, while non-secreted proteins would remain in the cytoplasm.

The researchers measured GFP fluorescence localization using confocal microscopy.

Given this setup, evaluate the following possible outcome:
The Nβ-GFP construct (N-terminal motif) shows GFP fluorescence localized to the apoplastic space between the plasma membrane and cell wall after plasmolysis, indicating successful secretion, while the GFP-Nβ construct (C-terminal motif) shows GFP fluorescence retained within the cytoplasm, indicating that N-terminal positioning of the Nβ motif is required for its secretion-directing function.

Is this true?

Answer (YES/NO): NO